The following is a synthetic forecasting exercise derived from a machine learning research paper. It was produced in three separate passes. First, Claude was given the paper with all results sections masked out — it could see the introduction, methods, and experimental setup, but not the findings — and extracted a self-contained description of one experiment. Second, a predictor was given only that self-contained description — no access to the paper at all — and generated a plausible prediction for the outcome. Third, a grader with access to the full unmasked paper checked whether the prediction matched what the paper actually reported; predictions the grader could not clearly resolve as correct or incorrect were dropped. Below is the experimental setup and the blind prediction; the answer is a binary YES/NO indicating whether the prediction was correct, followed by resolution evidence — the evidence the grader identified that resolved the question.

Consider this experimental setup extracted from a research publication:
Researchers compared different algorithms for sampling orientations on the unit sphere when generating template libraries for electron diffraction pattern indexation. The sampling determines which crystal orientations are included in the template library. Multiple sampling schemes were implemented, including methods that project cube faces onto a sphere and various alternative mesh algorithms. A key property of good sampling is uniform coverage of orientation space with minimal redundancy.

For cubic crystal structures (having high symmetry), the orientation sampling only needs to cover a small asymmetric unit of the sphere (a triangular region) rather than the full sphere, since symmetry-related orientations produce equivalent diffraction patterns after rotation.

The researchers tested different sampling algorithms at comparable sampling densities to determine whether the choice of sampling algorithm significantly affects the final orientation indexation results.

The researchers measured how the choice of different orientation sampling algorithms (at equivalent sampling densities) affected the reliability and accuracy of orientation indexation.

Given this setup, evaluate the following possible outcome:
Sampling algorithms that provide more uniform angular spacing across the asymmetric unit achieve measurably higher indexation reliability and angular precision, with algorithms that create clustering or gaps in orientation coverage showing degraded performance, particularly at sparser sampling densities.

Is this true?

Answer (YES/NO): NO